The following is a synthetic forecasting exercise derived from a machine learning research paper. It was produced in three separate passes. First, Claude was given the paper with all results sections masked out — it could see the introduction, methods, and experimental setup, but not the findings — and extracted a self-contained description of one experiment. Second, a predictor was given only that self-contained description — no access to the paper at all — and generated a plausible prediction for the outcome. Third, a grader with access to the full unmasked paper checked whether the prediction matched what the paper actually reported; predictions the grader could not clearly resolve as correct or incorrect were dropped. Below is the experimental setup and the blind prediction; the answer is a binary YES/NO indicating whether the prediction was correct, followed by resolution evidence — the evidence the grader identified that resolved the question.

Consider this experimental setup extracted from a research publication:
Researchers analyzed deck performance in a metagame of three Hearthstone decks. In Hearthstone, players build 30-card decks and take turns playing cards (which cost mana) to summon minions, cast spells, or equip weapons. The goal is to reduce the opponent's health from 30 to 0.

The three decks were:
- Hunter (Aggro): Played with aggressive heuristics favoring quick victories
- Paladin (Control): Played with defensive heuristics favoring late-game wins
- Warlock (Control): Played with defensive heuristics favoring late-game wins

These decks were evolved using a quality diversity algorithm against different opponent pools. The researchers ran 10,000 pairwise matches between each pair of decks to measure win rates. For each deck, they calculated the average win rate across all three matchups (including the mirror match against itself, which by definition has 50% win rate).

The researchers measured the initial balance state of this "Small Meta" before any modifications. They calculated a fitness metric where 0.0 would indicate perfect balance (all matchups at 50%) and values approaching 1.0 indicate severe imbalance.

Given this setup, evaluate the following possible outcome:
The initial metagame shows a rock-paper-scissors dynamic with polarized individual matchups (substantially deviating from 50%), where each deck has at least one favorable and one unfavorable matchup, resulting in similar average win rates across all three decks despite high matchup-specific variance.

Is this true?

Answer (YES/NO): NO